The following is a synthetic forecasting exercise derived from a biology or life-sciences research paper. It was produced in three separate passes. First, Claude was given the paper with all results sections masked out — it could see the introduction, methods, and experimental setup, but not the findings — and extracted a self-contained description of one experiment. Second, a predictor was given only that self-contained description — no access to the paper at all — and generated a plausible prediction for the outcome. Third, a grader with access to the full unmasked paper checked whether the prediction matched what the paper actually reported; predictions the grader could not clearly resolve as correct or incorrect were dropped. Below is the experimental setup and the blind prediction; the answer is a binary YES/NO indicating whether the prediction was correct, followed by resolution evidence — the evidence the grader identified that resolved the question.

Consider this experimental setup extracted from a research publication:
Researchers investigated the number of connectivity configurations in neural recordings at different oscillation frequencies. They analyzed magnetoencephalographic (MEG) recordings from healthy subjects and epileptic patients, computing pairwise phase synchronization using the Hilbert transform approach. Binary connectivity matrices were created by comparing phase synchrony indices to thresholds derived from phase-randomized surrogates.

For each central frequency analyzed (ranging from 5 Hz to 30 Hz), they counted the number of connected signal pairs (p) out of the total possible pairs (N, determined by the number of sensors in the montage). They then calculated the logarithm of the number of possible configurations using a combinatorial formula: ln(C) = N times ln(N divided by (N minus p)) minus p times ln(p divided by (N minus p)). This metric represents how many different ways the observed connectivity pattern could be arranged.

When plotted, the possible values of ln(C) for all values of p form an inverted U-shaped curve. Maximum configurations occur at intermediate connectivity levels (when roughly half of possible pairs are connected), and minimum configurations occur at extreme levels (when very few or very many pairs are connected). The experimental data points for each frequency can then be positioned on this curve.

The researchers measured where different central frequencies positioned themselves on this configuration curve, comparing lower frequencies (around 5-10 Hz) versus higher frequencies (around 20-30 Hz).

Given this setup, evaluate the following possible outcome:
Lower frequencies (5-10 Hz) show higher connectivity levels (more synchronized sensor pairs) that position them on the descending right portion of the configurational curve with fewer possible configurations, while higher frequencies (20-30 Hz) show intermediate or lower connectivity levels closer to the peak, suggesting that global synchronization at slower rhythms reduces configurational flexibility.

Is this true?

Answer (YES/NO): NO